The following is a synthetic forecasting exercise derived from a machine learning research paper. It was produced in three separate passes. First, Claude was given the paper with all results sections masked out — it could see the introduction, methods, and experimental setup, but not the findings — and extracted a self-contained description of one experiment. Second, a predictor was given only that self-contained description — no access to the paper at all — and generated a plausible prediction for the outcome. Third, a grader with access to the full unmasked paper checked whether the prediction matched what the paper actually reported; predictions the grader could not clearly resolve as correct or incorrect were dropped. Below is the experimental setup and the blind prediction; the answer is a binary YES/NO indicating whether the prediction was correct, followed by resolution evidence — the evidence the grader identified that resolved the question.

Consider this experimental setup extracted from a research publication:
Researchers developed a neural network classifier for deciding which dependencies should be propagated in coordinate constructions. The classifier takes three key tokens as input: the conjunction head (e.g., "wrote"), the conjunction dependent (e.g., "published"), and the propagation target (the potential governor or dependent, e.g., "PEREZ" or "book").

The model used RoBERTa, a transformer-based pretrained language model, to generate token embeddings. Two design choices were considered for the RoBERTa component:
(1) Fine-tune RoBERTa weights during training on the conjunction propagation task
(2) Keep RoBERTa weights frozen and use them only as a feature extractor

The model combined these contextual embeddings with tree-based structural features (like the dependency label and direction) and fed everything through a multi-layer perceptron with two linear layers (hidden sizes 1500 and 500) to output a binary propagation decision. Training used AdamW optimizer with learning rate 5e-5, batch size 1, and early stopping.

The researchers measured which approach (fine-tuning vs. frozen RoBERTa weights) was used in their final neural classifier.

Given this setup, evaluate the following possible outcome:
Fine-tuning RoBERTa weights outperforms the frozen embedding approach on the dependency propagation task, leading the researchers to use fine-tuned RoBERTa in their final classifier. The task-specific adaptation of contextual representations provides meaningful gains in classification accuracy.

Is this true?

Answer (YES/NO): NO